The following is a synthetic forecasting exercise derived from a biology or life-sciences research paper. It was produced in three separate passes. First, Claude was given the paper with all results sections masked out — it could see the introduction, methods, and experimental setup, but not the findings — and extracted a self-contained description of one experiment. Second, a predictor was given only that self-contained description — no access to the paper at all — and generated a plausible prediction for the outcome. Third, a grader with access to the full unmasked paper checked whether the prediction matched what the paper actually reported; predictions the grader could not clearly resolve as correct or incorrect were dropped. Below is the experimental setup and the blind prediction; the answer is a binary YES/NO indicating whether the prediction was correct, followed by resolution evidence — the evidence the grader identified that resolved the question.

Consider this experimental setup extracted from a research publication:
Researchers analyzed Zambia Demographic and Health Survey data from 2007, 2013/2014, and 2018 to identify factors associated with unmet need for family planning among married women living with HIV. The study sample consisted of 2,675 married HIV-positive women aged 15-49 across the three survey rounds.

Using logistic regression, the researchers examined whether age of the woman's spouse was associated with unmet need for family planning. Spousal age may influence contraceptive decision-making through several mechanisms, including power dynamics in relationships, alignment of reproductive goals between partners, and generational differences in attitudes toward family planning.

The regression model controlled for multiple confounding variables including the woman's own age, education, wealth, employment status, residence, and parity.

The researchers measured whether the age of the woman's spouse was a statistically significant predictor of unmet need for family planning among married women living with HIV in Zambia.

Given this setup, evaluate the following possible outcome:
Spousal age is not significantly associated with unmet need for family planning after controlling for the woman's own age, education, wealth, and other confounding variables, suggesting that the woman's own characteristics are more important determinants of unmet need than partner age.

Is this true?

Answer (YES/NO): NO